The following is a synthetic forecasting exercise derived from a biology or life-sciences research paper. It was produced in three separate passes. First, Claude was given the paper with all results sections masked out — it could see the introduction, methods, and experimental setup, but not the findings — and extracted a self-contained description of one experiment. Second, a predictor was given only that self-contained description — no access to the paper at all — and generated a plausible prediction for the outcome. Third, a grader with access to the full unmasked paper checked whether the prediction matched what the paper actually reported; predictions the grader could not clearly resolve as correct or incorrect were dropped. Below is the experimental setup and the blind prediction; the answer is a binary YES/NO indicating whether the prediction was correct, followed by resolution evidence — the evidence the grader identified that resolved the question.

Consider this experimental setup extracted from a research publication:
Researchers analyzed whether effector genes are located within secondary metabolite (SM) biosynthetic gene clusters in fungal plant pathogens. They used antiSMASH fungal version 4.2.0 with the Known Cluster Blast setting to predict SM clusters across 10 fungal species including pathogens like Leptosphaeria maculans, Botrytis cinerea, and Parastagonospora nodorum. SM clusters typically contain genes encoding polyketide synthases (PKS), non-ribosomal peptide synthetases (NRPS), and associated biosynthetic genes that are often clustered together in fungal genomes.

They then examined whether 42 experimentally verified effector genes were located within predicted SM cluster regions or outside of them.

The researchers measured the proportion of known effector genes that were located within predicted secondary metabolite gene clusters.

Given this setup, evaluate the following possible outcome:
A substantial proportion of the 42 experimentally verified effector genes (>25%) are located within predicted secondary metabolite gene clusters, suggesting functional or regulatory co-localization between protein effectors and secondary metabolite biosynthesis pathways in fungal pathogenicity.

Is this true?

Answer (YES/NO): NO